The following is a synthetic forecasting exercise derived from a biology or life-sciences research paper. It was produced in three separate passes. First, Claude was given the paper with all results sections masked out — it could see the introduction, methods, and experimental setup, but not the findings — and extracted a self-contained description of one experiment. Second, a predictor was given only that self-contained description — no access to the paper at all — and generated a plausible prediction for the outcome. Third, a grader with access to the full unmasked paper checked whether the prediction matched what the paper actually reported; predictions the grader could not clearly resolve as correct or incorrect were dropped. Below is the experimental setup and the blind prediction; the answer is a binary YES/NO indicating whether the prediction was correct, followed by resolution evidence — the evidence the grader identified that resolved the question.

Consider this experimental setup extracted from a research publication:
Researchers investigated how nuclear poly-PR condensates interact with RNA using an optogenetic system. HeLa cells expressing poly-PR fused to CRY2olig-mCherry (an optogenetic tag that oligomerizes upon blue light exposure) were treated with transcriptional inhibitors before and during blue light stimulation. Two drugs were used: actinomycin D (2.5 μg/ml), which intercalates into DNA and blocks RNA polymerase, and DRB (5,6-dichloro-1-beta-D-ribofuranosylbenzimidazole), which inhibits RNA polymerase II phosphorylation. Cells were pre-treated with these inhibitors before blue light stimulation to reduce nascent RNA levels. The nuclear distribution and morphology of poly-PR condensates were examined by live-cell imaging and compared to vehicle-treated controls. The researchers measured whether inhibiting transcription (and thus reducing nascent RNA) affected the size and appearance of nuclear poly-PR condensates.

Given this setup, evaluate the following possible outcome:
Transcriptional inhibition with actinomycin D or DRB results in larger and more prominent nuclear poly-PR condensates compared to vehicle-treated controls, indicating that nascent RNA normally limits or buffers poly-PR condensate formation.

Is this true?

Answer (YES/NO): YES